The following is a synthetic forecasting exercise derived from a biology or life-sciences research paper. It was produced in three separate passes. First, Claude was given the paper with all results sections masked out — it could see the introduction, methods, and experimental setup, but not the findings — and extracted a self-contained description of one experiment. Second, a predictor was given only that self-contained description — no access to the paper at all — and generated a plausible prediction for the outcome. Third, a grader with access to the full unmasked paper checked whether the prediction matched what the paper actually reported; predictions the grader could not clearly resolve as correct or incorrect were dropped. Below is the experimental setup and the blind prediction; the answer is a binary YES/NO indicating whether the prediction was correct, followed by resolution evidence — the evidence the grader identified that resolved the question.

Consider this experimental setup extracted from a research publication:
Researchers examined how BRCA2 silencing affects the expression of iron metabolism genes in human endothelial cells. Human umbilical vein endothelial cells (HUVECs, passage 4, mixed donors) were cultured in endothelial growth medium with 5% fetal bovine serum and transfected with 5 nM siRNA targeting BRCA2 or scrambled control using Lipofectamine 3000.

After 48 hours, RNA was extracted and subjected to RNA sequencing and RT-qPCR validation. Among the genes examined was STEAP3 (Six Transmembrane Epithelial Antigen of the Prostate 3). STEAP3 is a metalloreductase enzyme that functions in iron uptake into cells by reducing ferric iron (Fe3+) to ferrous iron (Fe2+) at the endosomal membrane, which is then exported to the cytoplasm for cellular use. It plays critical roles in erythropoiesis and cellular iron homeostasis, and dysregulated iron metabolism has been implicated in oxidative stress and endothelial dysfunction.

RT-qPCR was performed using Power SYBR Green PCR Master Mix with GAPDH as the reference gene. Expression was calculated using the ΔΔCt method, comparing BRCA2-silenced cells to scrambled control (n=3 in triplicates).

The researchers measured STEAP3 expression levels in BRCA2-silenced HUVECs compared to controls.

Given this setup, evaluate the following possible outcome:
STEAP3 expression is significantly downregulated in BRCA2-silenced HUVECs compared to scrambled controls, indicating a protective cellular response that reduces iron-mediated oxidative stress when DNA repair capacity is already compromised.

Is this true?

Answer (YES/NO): NO